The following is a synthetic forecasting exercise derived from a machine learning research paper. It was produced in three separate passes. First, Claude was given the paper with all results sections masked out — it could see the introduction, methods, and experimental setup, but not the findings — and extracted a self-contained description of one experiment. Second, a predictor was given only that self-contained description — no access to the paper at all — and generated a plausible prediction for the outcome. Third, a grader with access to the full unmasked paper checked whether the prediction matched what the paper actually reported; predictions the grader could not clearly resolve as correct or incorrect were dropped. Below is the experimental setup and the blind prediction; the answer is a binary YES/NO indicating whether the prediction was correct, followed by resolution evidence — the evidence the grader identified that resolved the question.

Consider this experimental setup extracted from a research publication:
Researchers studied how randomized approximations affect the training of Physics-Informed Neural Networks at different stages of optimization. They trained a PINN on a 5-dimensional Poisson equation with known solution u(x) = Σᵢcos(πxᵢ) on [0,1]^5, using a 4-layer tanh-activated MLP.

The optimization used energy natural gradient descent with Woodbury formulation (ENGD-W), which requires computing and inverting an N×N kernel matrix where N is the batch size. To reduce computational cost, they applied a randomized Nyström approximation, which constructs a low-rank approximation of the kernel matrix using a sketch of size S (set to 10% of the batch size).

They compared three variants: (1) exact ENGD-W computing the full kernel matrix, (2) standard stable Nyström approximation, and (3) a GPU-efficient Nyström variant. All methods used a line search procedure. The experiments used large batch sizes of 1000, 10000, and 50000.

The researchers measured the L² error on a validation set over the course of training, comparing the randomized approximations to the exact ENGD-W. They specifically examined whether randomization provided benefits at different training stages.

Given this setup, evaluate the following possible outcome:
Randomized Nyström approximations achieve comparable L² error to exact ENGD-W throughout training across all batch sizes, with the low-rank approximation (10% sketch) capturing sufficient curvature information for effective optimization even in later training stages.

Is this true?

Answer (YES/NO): NO